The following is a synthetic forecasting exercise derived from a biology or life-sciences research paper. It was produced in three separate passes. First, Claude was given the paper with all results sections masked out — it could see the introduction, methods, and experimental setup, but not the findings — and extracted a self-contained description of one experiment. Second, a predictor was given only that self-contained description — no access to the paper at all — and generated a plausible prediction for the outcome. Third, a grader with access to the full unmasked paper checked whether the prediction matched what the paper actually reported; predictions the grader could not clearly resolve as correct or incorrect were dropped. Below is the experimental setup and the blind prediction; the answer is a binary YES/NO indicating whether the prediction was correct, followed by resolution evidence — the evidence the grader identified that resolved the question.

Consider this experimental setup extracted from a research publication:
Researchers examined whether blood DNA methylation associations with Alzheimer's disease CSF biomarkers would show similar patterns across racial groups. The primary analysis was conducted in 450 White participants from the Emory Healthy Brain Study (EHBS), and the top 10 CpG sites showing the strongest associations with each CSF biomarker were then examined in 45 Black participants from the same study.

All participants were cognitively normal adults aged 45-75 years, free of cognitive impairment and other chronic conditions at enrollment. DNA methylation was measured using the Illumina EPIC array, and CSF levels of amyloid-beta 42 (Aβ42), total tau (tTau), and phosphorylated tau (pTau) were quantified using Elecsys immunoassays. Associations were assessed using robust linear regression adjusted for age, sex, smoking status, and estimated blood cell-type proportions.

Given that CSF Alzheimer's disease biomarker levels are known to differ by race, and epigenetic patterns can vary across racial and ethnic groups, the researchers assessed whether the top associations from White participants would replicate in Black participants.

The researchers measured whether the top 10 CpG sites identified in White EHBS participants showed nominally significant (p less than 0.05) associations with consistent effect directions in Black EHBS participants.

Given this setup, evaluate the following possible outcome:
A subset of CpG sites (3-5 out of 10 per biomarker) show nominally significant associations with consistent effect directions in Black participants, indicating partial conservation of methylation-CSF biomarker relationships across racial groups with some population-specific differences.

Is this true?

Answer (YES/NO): NO